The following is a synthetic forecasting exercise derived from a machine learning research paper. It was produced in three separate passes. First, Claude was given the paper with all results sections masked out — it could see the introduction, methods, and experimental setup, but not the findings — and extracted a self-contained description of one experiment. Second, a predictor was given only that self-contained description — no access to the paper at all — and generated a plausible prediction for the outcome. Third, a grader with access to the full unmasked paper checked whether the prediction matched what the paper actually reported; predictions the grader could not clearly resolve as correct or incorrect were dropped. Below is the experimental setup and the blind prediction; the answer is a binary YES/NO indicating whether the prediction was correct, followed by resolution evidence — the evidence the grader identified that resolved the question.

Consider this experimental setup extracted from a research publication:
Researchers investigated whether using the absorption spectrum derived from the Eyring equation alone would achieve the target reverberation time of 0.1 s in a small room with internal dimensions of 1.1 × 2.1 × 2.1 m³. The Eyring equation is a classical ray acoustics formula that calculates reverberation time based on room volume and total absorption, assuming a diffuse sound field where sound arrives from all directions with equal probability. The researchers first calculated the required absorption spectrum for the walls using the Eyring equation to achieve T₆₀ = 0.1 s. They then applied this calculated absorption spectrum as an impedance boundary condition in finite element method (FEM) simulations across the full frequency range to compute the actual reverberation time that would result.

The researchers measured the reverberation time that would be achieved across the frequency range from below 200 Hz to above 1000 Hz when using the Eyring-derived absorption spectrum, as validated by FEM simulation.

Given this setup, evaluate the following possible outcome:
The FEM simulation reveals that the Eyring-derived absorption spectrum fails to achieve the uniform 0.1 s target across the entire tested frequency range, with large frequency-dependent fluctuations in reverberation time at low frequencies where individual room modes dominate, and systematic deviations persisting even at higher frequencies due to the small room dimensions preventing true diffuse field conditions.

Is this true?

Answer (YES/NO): NO